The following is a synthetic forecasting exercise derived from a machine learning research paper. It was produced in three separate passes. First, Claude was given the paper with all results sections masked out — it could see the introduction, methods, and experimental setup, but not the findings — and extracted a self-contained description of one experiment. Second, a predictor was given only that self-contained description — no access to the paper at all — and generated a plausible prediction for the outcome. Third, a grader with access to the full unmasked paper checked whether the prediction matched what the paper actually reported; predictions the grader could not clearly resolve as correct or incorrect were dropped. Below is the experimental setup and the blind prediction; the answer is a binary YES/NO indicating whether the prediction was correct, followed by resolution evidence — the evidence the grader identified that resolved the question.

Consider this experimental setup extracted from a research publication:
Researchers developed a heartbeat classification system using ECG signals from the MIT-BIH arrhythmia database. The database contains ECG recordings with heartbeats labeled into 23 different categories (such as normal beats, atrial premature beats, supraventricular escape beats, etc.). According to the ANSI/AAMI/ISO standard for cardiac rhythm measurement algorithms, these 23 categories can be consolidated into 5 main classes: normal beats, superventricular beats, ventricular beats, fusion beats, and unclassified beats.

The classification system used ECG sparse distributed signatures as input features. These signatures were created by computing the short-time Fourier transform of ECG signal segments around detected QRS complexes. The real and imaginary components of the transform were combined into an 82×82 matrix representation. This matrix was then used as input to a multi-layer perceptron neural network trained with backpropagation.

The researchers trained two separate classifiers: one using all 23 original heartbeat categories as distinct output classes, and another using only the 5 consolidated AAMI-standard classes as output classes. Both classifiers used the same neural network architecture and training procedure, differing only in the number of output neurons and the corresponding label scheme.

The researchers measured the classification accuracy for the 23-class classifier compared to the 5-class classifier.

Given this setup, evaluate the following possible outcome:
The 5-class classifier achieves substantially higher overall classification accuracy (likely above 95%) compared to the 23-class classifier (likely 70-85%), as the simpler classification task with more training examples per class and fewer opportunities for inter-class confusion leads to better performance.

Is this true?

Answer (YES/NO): NO